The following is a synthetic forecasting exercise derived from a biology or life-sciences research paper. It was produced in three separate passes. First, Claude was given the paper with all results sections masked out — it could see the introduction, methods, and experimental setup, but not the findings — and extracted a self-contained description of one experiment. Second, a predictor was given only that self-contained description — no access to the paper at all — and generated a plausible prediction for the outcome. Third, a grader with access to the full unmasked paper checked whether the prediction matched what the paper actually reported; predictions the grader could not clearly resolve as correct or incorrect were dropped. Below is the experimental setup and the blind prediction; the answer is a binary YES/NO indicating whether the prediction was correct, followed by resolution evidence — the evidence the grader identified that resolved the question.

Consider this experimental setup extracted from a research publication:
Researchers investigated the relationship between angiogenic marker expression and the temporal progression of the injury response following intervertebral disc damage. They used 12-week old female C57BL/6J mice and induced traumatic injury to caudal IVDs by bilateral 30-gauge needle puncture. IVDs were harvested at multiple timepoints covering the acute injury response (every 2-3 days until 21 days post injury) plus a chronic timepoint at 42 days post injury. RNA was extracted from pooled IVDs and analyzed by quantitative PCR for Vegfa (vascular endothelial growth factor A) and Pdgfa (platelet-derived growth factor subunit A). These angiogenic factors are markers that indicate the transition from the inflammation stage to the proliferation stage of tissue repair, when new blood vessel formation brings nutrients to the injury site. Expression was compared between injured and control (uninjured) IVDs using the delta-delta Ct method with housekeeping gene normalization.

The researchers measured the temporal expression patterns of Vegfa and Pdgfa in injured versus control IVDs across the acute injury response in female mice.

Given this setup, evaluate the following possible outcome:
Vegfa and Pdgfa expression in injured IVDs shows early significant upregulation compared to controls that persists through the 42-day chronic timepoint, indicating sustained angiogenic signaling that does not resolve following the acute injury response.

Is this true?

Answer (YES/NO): NO